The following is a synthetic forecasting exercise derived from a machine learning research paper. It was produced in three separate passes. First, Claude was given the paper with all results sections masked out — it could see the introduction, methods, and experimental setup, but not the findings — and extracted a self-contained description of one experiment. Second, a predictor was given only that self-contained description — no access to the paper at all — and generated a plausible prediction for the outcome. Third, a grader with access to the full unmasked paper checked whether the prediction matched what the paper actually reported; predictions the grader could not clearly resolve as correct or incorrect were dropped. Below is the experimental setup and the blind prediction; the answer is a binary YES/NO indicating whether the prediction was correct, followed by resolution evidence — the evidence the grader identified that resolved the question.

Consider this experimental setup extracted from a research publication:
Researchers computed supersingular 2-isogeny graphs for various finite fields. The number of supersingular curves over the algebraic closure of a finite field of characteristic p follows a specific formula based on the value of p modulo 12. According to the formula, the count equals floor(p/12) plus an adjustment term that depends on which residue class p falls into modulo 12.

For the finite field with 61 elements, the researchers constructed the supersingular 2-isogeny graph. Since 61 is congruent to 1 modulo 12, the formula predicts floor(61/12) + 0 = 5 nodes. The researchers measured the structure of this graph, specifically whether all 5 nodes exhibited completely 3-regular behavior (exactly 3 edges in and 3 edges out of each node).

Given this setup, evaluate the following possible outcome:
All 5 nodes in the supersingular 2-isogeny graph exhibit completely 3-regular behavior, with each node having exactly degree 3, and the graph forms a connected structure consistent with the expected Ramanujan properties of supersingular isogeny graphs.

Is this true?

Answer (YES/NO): YES